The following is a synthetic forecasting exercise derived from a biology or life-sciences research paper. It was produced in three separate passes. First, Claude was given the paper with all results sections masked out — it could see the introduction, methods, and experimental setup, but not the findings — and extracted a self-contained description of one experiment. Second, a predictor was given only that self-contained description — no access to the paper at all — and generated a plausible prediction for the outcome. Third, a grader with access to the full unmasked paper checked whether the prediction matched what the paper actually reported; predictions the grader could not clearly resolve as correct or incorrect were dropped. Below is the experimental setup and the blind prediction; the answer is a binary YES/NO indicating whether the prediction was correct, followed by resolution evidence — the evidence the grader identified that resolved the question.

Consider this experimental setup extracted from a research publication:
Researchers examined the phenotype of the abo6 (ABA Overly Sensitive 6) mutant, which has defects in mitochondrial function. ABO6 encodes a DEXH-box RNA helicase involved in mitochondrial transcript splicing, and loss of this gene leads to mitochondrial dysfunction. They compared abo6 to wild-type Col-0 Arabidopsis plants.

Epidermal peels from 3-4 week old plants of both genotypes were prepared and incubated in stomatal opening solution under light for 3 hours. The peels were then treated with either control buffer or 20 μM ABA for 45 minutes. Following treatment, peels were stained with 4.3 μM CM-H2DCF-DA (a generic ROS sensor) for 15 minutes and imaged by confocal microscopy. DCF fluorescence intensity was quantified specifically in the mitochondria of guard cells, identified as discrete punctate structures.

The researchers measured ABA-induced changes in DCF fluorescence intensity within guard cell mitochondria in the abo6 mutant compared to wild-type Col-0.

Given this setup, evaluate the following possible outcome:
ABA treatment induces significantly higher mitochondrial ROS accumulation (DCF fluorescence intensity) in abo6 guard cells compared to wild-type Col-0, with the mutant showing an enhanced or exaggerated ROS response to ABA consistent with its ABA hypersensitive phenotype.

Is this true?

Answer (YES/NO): YES